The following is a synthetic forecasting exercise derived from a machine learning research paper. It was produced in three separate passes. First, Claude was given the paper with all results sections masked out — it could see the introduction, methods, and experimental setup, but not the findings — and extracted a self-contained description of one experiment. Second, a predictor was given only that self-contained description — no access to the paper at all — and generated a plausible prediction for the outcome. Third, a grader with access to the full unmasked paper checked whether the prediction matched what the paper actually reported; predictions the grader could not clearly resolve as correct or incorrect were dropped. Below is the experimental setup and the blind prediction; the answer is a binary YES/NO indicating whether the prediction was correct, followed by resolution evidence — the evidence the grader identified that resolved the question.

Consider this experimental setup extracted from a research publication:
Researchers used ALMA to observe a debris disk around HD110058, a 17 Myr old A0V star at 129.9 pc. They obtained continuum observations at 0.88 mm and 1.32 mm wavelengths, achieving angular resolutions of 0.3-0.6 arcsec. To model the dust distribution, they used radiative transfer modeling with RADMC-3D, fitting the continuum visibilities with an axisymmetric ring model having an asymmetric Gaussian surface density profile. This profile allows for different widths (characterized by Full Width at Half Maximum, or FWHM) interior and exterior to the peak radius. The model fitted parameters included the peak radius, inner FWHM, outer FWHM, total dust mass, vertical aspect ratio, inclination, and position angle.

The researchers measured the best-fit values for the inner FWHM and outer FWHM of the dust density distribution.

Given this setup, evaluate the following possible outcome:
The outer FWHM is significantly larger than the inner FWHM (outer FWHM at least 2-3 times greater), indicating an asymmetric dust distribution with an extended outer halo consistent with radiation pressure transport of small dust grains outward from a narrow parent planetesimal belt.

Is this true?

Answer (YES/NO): NO